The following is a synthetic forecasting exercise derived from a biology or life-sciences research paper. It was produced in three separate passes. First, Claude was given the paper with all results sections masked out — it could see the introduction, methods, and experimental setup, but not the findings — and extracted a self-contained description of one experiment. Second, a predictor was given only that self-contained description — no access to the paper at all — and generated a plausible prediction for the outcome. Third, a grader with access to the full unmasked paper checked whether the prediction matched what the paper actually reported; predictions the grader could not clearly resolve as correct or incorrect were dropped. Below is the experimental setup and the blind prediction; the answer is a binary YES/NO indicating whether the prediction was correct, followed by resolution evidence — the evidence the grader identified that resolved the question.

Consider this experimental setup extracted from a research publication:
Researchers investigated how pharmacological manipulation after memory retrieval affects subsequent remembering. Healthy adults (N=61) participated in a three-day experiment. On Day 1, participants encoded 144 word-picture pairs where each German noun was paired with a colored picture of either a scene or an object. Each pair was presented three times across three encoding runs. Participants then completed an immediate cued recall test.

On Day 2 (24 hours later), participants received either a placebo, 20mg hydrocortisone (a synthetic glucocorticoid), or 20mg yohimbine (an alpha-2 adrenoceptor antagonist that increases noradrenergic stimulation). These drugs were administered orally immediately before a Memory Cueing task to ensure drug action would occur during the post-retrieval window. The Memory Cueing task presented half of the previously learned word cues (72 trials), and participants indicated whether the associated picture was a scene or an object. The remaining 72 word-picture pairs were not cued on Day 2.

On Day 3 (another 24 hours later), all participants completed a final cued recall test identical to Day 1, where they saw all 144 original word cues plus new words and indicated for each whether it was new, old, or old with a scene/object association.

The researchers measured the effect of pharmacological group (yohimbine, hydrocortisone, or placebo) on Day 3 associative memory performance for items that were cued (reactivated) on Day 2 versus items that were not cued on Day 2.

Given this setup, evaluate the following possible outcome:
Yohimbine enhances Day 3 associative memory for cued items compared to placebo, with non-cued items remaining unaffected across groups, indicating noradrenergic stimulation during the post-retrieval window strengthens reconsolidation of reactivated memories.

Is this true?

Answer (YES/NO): NO